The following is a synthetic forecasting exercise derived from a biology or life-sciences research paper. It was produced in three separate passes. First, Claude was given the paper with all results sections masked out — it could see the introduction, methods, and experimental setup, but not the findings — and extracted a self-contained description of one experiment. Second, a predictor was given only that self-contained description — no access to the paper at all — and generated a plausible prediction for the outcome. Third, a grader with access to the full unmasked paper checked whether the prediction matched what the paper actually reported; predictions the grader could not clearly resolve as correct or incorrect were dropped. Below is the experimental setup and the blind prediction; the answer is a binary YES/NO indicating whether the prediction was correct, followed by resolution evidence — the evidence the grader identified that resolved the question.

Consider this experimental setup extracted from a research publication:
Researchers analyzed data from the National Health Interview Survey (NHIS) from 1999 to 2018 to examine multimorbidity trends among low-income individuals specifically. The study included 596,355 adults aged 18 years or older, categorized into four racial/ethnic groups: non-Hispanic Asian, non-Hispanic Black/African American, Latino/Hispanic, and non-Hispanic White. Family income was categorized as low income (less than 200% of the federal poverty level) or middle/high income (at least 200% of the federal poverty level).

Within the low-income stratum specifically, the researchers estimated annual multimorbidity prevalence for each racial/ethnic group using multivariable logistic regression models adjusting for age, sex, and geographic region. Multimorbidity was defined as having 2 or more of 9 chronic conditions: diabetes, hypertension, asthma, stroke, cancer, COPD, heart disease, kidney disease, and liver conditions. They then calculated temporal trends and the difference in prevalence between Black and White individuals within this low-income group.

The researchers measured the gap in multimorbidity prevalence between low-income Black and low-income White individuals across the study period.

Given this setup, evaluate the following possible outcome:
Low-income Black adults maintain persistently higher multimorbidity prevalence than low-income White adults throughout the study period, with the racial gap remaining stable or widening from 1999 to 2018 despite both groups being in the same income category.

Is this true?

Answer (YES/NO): NO